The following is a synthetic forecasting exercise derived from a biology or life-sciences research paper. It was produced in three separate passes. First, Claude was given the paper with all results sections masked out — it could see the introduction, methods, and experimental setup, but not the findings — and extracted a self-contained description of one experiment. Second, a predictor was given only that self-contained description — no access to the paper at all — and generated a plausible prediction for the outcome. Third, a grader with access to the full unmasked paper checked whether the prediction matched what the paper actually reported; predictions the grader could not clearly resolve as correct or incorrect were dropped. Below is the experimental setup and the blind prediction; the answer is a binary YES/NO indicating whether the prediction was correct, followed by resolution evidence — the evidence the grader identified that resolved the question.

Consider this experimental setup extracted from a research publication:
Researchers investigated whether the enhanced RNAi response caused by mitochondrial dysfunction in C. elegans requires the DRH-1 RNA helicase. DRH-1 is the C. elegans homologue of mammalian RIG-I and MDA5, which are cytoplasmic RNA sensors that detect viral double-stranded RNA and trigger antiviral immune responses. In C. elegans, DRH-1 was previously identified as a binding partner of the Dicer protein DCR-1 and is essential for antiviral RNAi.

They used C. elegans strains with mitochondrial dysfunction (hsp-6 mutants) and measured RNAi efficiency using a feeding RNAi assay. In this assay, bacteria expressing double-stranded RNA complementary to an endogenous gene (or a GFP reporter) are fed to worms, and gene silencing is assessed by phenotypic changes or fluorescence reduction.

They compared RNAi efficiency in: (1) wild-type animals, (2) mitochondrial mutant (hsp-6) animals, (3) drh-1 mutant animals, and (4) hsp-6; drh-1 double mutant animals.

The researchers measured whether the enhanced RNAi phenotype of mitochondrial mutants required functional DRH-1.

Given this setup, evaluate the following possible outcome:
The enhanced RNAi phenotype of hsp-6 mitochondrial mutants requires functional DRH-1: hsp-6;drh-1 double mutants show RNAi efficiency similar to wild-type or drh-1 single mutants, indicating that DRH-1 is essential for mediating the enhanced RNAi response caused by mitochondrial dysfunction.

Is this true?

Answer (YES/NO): YES